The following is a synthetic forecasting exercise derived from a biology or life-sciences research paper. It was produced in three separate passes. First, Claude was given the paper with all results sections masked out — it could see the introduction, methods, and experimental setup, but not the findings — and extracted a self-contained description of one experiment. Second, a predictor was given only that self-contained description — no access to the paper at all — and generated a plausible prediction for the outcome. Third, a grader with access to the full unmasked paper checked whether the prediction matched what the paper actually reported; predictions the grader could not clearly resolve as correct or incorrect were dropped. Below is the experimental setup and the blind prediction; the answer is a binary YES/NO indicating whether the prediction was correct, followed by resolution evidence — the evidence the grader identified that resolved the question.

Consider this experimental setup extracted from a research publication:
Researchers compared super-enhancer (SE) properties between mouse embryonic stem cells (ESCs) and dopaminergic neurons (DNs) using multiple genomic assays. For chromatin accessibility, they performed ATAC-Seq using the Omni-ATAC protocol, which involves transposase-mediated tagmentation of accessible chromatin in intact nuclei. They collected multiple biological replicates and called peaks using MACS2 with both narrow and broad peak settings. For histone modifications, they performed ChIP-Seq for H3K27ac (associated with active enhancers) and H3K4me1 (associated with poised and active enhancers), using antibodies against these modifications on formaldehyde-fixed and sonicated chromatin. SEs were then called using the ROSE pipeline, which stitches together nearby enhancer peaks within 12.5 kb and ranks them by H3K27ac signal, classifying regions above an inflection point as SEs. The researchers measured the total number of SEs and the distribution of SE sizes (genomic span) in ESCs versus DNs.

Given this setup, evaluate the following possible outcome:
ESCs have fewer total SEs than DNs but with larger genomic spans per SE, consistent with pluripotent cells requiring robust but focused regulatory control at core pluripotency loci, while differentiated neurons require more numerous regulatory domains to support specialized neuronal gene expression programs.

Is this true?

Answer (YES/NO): NO